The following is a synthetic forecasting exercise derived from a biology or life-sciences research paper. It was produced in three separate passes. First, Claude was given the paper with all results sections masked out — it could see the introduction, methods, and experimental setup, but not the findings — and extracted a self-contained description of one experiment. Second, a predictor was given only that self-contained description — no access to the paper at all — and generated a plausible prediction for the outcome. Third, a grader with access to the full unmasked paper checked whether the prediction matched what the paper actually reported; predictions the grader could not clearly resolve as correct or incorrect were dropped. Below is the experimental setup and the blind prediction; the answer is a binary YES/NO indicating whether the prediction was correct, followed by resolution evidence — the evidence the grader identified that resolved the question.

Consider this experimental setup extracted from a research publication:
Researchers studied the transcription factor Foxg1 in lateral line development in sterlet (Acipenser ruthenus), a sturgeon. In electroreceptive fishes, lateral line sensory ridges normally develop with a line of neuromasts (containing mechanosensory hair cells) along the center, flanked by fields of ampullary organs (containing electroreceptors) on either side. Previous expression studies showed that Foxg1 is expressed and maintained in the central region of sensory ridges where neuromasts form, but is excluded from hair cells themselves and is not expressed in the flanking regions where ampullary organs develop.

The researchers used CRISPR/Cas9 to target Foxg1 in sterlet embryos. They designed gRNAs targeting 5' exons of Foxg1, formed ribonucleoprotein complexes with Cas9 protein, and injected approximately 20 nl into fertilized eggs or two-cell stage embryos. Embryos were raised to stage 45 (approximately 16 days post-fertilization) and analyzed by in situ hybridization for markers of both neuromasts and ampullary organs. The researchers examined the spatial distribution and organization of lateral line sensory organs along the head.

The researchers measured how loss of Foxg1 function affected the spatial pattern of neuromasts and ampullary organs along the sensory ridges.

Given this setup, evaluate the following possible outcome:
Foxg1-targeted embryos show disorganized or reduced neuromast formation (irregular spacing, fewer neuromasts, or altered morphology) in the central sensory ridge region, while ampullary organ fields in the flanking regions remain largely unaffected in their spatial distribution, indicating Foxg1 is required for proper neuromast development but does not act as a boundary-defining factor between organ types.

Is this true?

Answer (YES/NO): NO